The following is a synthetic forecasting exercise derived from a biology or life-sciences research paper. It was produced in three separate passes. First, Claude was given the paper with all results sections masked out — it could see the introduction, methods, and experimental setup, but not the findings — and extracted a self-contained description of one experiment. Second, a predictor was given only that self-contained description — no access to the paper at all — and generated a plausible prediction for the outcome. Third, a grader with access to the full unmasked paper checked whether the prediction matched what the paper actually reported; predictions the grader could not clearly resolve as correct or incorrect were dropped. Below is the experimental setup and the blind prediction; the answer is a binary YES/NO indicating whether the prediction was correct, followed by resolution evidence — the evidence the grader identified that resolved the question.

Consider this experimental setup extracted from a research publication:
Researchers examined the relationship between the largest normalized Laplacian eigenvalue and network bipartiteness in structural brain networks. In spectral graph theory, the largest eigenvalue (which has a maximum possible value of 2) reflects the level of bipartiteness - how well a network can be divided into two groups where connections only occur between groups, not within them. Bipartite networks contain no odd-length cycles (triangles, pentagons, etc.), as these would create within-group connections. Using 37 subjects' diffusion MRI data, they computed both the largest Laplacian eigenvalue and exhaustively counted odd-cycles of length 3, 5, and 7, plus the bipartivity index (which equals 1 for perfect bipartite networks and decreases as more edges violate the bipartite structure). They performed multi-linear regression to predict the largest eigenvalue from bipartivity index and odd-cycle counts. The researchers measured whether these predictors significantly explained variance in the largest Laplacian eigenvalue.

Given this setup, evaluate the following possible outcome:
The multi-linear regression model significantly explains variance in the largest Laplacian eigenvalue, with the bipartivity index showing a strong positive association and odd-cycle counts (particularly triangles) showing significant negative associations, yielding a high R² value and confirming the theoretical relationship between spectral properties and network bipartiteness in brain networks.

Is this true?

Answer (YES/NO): NO